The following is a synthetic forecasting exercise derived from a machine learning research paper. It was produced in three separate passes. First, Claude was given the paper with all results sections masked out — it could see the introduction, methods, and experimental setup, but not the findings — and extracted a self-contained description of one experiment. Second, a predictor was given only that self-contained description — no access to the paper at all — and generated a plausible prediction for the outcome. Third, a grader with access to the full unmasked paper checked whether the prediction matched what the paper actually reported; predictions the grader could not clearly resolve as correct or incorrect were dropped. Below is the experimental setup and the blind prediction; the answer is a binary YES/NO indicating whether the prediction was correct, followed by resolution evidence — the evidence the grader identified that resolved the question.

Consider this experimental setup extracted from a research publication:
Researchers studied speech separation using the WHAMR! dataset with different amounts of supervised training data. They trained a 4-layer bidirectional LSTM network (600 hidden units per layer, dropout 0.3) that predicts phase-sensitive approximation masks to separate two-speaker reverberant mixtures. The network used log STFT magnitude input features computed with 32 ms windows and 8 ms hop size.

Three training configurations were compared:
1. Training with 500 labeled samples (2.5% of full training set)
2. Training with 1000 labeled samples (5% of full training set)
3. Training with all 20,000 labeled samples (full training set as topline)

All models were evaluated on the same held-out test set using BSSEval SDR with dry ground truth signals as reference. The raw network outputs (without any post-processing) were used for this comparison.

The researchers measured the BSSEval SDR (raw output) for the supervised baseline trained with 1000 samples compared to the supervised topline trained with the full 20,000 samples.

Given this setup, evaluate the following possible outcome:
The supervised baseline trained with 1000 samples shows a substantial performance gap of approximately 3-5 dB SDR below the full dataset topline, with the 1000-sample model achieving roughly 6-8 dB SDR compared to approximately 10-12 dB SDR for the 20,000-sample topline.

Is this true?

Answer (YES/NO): NO